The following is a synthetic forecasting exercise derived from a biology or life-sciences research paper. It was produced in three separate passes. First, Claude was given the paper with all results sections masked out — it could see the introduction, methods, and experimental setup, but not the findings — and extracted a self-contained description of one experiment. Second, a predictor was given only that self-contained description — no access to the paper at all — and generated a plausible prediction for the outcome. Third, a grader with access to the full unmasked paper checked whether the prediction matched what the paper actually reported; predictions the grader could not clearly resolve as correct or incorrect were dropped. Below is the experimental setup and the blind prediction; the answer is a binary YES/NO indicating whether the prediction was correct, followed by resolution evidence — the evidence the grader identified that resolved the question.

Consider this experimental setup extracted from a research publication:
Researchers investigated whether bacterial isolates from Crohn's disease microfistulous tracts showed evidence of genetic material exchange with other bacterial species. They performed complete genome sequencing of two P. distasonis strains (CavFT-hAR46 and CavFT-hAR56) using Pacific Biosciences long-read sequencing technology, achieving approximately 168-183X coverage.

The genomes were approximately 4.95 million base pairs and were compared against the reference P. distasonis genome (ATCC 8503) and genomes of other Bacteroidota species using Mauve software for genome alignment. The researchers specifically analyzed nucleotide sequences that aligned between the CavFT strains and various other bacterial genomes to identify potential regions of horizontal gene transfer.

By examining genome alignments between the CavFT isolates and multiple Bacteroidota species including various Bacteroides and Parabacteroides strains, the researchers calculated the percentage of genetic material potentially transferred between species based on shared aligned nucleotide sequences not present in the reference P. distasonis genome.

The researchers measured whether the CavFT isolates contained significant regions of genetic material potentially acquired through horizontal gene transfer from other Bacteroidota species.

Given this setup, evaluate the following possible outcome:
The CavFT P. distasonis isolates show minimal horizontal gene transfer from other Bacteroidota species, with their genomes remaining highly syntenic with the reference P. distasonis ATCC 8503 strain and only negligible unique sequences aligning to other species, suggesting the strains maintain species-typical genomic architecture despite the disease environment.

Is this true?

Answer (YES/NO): NO